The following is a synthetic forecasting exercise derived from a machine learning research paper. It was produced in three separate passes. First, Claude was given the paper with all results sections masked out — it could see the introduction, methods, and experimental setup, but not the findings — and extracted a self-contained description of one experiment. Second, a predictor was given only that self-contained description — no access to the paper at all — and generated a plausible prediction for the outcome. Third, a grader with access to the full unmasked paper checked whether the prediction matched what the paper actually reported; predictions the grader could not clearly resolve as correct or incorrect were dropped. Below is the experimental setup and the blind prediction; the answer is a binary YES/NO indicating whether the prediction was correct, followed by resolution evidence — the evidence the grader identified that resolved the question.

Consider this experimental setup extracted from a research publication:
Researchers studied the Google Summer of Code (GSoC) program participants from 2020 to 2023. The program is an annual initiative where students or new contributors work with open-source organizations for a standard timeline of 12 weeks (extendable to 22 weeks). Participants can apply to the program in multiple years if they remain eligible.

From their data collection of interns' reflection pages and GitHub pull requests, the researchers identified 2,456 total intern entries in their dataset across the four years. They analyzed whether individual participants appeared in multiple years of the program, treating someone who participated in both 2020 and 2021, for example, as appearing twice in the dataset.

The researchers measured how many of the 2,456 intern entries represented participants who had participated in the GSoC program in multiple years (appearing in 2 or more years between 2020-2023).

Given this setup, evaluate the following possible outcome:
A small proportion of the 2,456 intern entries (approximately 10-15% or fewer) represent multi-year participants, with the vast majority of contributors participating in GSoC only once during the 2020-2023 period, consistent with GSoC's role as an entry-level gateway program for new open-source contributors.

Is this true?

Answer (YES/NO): YES